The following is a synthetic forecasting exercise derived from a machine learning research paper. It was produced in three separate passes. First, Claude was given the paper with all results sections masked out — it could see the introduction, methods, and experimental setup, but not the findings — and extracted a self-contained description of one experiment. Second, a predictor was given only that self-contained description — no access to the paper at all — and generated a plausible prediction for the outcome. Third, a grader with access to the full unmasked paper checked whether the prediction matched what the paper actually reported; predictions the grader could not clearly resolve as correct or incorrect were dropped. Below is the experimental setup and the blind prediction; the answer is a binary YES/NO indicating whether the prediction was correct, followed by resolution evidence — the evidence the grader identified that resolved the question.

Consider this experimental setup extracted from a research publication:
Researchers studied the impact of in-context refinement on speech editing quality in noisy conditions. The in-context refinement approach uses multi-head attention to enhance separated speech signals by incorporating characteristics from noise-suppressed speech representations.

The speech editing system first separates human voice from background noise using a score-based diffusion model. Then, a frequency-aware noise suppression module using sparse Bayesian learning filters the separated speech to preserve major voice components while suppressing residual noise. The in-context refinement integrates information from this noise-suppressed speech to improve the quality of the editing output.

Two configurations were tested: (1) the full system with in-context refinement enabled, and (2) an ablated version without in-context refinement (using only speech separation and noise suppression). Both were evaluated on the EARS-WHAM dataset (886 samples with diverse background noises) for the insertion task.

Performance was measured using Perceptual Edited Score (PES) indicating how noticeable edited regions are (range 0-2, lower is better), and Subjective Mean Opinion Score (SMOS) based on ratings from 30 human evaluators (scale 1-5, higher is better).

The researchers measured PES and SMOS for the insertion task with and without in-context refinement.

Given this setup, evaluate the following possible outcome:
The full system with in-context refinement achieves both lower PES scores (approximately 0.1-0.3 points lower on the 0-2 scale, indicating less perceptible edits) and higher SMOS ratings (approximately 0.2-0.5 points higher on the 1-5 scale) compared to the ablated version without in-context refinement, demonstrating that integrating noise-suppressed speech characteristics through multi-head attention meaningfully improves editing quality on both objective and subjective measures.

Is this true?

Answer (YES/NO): NO